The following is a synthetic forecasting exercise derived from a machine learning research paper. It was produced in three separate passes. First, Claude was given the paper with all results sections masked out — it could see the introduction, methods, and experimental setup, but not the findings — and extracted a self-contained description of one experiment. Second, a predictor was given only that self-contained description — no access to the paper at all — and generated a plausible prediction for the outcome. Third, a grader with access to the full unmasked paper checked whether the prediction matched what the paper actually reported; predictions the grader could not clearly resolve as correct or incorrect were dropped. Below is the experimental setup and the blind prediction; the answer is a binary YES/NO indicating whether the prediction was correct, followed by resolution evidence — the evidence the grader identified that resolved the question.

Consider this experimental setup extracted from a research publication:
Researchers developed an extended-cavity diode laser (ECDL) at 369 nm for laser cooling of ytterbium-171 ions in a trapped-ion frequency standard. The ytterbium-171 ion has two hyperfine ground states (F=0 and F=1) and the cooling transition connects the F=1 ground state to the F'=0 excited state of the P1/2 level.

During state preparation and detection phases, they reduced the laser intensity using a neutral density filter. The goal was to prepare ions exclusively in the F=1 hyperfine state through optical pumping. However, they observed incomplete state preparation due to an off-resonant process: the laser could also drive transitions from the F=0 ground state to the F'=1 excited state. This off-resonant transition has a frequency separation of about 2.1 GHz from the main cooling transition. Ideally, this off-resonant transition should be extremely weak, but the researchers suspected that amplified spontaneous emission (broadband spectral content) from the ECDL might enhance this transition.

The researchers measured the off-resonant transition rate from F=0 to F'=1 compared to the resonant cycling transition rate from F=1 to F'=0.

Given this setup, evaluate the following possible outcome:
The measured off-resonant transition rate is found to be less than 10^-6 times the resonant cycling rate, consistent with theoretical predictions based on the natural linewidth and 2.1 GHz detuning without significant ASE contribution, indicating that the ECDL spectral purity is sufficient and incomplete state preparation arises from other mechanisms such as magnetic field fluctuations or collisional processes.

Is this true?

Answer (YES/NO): NO